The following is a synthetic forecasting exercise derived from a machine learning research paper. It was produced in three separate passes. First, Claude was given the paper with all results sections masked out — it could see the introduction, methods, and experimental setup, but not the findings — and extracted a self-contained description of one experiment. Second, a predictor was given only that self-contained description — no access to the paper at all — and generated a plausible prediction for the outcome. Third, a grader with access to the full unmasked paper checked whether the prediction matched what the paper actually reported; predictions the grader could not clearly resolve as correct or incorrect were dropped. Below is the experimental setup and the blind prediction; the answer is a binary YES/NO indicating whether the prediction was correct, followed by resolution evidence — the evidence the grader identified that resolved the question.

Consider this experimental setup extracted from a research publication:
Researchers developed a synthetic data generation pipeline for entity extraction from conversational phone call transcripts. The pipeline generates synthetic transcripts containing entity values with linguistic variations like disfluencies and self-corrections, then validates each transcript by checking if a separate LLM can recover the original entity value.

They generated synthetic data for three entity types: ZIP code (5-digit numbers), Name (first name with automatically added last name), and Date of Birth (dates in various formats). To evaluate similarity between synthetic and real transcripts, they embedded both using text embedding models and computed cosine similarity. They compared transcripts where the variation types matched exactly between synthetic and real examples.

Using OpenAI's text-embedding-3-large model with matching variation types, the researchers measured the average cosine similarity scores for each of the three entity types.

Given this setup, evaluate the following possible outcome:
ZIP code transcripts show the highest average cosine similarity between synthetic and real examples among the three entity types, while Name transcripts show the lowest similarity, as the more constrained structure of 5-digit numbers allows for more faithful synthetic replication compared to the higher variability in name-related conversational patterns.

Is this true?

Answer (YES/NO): NO